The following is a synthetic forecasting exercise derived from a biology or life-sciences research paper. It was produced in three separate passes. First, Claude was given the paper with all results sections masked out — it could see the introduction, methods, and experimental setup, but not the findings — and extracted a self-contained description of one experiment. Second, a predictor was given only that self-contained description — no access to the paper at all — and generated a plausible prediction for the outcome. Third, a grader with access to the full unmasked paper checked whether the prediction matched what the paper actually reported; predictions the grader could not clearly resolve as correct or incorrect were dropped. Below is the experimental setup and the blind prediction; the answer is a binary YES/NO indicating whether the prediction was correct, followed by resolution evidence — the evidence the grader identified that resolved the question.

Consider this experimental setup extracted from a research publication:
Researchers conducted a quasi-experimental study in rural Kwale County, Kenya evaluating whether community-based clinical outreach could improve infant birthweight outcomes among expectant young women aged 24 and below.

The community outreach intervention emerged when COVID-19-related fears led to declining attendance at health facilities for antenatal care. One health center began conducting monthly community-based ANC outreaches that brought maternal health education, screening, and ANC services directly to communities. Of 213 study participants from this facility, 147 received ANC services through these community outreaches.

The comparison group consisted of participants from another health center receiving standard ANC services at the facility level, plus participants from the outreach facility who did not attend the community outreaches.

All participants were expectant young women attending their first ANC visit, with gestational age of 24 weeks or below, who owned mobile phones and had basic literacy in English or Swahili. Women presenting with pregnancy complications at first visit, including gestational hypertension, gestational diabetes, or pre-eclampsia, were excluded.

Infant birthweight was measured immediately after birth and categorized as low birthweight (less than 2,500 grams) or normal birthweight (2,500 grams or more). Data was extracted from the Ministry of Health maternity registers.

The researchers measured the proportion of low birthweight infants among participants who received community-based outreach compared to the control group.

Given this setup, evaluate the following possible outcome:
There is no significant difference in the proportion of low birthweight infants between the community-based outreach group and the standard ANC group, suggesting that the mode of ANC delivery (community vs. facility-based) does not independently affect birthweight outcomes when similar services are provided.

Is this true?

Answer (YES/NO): NO